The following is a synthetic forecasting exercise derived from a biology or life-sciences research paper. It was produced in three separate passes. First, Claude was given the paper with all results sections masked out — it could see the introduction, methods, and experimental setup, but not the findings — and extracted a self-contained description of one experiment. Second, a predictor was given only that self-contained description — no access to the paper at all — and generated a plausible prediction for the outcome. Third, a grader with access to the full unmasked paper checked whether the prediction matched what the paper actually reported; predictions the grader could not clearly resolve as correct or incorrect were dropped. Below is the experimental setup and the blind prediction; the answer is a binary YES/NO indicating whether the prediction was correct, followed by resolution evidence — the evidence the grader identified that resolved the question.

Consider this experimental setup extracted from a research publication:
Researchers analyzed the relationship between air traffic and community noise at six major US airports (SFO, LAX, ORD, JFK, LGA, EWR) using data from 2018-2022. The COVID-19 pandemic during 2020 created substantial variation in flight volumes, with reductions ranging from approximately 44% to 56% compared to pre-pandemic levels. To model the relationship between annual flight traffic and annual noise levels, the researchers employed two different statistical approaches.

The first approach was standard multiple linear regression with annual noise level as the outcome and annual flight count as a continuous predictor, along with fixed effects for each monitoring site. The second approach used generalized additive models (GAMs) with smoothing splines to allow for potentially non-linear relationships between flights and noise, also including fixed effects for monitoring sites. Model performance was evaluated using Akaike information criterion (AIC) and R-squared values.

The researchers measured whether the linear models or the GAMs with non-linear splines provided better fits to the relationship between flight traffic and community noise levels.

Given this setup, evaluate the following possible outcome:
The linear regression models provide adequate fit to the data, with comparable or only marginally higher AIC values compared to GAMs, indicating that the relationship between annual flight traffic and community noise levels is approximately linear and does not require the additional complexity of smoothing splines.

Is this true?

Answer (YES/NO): YES